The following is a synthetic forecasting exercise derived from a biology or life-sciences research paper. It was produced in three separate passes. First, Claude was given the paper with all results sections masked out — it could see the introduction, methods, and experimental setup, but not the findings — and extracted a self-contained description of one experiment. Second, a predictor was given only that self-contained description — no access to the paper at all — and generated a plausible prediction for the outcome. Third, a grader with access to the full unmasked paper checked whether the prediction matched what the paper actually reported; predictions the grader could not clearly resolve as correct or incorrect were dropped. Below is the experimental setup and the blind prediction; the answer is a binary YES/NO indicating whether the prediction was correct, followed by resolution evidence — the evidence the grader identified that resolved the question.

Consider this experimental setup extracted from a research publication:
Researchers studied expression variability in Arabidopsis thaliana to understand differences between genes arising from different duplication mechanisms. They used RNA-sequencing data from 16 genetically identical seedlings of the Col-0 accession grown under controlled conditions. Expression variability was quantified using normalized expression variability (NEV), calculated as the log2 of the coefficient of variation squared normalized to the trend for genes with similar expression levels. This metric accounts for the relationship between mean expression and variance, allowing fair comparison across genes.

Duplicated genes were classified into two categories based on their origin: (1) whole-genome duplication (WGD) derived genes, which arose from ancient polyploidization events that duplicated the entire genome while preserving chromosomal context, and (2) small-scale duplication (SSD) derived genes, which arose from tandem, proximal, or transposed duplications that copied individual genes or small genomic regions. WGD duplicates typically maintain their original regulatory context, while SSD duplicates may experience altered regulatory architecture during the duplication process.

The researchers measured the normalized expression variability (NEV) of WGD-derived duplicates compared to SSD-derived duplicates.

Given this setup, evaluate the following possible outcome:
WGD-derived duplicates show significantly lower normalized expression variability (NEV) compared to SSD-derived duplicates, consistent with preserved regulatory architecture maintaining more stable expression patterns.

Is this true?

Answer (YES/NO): NO